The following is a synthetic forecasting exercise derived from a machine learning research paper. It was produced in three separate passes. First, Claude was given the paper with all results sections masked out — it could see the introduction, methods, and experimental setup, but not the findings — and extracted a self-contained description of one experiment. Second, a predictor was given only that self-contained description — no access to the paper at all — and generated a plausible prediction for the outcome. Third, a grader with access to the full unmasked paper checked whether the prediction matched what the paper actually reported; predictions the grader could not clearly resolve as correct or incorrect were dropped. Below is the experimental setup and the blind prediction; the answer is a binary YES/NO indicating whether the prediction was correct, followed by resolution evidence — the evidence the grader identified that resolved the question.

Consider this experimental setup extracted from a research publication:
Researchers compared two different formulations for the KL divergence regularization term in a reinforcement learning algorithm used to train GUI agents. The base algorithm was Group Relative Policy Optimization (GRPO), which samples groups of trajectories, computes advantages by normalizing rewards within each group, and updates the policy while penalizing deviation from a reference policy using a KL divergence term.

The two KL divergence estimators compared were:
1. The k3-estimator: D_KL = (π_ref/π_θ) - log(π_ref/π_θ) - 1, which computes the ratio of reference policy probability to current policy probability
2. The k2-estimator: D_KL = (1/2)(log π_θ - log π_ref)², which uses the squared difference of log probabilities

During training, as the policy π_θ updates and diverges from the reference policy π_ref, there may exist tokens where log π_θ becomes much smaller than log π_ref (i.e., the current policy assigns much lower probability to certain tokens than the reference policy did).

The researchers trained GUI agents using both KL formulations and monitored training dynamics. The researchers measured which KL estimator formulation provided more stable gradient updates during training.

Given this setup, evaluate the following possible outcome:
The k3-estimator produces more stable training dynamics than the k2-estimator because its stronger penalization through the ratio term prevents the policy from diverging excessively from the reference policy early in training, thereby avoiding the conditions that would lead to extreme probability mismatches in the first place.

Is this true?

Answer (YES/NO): NO